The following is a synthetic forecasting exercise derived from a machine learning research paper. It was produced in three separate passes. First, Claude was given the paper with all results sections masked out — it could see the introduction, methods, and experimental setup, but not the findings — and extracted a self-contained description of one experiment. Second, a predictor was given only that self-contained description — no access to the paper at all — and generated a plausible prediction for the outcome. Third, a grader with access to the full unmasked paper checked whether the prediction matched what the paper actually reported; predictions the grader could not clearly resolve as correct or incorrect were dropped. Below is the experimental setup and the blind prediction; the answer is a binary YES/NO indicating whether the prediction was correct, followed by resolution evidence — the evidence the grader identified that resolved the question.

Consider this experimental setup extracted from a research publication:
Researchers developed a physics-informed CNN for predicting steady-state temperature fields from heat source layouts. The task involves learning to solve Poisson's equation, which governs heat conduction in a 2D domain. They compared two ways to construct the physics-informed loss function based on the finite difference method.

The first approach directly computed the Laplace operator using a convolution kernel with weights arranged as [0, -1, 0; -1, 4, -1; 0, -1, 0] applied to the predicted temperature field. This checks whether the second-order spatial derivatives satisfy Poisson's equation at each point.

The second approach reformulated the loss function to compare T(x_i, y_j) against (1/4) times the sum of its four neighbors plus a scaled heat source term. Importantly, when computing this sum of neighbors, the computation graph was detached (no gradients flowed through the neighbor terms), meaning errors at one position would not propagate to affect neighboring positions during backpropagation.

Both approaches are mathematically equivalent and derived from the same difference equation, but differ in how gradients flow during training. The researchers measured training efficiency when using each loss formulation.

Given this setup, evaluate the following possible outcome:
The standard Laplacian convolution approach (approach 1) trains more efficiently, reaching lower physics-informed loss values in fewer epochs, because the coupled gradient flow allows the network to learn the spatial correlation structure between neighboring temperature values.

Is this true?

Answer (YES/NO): NO